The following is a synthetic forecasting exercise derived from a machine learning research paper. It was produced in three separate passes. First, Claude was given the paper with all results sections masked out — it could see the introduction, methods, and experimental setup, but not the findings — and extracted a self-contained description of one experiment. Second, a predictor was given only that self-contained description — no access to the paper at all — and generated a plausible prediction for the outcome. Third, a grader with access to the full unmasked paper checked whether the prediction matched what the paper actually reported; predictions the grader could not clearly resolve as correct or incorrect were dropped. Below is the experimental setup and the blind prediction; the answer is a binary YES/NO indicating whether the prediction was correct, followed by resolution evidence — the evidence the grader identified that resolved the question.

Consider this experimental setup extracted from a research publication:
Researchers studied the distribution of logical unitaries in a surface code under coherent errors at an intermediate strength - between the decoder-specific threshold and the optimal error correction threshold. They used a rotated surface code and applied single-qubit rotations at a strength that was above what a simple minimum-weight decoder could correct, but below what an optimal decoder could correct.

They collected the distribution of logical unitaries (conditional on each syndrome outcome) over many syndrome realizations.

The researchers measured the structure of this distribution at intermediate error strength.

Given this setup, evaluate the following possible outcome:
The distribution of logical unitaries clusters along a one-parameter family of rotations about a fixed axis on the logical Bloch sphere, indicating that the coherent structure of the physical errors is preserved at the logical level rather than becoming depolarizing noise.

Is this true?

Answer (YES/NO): NO